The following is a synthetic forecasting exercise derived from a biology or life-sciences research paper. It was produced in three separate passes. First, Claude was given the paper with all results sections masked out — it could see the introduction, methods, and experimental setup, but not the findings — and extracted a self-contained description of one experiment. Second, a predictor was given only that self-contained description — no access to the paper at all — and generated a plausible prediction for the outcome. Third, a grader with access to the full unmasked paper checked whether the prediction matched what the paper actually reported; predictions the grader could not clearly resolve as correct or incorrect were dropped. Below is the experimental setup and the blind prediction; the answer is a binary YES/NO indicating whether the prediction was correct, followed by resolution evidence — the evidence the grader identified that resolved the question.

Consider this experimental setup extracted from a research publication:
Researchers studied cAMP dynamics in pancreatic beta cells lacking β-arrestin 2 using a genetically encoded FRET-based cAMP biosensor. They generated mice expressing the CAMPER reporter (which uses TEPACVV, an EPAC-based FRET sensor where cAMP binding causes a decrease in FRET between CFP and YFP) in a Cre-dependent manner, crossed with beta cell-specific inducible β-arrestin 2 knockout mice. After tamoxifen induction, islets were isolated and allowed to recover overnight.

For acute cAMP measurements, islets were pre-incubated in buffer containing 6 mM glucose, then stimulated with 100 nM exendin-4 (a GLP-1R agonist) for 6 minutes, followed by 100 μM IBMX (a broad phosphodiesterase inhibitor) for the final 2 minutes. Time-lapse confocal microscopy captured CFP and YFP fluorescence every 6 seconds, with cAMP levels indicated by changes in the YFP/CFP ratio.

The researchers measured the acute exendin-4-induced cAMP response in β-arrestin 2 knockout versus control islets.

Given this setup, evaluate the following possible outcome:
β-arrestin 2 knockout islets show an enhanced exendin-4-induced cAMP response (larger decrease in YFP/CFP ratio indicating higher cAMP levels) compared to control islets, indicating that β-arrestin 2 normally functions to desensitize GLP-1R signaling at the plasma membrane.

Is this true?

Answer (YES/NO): NO